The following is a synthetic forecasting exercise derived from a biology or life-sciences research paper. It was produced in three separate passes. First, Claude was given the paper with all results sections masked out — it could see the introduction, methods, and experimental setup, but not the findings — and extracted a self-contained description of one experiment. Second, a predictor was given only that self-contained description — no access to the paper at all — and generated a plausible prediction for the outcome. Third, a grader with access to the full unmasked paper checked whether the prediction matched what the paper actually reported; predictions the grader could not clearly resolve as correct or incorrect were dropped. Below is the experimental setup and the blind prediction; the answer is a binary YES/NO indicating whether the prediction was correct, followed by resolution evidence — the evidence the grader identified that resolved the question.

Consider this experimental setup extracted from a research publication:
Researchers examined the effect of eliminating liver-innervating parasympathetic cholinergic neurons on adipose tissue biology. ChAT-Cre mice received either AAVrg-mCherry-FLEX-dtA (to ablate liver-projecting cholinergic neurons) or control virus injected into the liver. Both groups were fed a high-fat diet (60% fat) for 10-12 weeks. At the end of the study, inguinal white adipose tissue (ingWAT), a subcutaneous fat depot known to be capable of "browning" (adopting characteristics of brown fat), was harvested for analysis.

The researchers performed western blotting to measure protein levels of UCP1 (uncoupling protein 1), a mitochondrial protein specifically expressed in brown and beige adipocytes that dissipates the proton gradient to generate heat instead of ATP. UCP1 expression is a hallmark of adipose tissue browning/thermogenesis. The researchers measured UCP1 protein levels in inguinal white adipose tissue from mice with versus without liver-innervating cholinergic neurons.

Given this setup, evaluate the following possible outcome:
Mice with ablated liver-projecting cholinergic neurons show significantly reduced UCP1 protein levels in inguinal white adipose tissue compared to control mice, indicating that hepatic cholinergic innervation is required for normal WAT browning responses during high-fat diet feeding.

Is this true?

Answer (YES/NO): NO